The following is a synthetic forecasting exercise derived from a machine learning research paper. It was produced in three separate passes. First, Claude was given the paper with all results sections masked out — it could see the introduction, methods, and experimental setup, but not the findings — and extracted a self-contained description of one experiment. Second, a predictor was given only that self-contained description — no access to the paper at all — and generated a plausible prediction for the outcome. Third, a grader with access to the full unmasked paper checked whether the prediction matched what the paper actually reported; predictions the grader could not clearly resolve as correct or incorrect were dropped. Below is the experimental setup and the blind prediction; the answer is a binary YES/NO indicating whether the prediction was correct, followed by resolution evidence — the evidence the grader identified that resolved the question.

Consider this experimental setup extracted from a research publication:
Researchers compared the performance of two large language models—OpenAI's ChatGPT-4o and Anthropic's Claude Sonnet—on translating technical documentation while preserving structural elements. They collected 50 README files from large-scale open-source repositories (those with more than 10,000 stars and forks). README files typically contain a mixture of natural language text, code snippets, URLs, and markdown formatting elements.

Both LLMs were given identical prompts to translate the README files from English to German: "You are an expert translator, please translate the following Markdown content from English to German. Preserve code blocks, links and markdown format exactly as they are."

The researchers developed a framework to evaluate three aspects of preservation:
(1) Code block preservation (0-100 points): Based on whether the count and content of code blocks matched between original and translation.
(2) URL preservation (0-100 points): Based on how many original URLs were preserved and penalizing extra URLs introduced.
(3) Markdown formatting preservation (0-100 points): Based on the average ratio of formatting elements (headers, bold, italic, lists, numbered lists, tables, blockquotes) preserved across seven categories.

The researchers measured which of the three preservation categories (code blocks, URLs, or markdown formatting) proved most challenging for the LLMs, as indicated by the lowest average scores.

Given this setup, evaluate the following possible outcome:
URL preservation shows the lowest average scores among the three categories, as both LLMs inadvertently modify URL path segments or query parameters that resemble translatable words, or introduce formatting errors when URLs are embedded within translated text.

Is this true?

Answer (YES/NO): NO